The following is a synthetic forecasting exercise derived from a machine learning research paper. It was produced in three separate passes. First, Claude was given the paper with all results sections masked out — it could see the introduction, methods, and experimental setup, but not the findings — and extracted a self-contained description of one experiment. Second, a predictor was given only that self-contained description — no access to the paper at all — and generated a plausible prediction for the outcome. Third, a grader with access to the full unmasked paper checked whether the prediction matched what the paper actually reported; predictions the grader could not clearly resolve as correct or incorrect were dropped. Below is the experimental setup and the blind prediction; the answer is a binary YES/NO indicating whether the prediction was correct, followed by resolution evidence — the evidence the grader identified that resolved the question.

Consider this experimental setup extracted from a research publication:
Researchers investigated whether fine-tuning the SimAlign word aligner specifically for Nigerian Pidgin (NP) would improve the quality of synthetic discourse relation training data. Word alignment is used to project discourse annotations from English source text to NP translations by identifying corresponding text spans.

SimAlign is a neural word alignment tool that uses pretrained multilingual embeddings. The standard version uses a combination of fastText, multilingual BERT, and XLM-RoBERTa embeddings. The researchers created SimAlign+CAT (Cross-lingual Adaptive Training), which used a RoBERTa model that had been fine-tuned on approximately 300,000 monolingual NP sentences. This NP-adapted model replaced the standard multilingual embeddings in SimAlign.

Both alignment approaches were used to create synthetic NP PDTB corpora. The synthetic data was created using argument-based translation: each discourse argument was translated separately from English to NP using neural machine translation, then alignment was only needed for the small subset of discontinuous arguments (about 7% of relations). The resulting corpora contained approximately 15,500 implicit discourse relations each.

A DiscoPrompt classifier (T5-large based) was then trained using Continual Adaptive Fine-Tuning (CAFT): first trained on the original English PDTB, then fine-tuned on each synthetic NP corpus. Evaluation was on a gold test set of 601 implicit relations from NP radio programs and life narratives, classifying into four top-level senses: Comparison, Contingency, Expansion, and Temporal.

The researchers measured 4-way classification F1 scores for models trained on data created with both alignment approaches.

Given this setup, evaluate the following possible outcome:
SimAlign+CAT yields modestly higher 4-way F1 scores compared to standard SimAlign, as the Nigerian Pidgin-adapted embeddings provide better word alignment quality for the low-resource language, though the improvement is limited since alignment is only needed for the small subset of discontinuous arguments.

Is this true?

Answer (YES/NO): NO